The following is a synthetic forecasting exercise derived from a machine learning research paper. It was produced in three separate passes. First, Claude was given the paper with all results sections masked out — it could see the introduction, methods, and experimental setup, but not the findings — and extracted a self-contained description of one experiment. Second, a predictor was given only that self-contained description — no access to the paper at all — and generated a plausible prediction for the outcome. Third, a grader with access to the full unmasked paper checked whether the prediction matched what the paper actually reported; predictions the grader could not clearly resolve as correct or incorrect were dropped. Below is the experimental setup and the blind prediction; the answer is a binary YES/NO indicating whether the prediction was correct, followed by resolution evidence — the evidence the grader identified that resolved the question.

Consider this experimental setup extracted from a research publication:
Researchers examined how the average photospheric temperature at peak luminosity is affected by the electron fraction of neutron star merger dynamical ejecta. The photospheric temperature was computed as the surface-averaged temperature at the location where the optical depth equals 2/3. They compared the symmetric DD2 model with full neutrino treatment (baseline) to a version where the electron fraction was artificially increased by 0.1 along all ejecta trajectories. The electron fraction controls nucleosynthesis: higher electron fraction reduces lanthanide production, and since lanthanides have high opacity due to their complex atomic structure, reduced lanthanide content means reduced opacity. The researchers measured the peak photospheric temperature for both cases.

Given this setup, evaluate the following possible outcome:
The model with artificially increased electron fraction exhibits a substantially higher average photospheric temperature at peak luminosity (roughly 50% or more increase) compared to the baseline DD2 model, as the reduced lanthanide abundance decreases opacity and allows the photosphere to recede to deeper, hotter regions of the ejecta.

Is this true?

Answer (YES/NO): NO